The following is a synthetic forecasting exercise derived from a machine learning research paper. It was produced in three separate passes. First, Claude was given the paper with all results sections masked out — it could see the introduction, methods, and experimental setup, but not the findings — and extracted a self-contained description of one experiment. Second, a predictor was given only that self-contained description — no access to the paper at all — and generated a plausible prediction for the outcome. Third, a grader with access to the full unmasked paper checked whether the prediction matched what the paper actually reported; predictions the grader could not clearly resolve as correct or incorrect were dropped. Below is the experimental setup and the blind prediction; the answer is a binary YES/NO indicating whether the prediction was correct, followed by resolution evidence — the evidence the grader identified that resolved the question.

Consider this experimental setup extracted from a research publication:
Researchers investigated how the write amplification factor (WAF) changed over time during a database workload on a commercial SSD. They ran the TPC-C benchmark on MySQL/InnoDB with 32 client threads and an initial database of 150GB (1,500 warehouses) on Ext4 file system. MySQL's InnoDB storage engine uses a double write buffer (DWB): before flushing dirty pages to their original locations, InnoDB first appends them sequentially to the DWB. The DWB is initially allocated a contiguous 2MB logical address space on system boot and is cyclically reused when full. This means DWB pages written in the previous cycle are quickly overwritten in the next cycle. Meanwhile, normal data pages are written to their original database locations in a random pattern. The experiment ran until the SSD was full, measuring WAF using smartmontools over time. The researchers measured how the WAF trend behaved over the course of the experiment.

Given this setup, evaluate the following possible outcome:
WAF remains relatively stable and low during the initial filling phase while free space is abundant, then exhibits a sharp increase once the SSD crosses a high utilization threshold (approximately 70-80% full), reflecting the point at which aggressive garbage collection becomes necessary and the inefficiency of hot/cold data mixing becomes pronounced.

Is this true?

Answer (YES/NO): NO